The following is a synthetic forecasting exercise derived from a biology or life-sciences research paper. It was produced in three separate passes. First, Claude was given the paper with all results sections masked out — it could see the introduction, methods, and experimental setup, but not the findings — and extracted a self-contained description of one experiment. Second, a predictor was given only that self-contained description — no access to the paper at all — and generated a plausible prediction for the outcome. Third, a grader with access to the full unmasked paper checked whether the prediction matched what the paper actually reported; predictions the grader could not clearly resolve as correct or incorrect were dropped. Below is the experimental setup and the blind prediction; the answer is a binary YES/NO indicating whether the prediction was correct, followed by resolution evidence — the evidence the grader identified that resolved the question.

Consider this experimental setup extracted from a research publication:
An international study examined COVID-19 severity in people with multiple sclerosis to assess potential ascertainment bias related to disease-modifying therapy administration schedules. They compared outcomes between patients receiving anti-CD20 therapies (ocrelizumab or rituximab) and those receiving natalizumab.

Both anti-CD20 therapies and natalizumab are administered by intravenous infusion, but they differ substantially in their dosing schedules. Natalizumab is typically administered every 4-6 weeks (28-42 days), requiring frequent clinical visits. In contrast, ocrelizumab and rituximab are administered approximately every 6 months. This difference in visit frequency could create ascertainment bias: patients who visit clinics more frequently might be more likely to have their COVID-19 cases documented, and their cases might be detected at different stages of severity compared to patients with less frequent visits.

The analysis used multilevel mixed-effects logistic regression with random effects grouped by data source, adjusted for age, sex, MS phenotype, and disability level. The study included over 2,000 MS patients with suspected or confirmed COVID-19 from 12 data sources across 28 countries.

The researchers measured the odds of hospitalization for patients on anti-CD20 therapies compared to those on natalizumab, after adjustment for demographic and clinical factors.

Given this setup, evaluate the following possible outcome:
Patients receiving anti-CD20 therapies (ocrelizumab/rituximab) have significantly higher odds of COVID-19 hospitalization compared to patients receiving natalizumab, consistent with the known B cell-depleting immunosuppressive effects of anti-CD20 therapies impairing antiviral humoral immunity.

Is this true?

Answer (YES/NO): YES